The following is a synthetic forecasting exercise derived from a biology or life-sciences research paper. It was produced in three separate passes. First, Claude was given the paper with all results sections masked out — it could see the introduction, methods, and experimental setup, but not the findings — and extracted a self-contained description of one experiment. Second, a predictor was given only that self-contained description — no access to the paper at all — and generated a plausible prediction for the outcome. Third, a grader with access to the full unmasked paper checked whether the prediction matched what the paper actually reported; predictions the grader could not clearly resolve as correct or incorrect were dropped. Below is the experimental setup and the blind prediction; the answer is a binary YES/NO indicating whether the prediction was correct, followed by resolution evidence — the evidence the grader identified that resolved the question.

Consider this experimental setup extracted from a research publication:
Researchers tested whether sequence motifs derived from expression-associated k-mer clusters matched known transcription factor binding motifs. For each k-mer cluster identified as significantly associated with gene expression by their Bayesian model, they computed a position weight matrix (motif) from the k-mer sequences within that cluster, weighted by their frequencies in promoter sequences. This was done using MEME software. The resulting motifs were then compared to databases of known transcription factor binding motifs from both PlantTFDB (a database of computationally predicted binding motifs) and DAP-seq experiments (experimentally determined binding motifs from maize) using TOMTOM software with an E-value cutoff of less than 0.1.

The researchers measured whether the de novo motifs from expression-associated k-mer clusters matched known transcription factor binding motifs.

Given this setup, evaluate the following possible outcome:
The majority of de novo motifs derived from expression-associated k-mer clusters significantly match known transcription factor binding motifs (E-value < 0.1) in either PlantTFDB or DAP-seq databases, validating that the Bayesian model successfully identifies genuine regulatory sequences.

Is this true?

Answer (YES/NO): NO